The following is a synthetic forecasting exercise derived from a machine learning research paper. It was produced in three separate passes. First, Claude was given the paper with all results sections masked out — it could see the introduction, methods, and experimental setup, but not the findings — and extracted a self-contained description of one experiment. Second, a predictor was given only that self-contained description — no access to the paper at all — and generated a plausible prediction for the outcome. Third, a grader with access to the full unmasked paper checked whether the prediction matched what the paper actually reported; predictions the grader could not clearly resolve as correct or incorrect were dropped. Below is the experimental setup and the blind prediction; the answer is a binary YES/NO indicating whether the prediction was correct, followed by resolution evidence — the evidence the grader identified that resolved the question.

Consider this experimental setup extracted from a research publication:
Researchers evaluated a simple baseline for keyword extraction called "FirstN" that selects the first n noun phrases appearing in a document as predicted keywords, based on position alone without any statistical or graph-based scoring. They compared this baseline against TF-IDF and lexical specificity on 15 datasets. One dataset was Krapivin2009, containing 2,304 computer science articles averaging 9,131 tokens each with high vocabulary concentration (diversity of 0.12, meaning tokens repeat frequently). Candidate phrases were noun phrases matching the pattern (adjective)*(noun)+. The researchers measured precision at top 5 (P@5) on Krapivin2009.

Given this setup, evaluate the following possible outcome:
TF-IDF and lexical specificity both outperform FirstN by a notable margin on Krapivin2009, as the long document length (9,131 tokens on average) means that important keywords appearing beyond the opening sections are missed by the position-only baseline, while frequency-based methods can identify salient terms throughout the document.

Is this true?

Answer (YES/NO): NO